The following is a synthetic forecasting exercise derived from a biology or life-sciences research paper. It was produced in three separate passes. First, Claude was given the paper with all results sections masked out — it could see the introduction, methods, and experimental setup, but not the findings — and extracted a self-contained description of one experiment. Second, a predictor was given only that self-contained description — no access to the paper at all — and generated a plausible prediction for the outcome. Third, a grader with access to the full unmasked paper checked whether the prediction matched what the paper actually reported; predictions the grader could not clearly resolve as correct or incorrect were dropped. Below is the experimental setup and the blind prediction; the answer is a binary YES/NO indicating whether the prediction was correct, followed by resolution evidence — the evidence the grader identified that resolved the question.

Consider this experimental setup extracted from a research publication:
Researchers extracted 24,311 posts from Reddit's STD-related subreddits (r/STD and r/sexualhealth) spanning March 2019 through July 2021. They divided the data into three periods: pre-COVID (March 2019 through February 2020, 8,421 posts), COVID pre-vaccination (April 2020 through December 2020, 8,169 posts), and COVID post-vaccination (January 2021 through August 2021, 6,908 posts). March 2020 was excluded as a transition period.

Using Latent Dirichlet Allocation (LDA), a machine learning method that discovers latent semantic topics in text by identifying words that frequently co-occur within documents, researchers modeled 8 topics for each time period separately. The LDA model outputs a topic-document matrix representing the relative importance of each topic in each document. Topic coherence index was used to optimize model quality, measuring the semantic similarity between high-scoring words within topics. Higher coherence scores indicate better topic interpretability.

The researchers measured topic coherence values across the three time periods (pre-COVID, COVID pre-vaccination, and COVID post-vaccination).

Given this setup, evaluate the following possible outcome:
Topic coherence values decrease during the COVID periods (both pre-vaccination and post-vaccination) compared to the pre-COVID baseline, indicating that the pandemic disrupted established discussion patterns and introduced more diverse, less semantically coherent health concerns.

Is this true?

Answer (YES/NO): NO